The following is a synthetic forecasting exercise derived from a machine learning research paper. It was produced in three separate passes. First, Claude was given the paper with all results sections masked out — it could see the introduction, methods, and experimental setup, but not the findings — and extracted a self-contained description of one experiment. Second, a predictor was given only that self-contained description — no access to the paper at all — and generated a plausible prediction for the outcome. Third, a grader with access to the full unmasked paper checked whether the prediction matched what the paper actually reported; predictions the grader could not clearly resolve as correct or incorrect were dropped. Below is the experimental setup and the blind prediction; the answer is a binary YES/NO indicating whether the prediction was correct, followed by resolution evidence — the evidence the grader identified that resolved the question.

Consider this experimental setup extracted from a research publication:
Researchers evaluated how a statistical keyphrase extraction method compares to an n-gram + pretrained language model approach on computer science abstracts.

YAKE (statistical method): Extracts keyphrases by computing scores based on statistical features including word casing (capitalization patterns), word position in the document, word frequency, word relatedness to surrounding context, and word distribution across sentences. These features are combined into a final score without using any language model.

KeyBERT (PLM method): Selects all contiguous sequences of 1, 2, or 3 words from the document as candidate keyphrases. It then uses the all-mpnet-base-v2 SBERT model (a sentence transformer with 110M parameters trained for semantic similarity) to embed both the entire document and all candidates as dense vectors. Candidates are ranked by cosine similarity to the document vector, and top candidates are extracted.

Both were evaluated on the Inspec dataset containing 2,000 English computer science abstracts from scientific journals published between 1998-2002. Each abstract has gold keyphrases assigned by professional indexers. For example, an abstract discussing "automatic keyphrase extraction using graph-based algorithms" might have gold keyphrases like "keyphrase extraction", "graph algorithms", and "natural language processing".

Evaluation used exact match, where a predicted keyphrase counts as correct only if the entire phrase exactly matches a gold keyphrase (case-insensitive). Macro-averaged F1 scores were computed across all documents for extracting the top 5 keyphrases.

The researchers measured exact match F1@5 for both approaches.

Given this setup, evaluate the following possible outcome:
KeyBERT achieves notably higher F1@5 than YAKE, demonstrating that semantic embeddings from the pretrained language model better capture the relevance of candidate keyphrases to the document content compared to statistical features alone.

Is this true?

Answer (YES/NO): NO